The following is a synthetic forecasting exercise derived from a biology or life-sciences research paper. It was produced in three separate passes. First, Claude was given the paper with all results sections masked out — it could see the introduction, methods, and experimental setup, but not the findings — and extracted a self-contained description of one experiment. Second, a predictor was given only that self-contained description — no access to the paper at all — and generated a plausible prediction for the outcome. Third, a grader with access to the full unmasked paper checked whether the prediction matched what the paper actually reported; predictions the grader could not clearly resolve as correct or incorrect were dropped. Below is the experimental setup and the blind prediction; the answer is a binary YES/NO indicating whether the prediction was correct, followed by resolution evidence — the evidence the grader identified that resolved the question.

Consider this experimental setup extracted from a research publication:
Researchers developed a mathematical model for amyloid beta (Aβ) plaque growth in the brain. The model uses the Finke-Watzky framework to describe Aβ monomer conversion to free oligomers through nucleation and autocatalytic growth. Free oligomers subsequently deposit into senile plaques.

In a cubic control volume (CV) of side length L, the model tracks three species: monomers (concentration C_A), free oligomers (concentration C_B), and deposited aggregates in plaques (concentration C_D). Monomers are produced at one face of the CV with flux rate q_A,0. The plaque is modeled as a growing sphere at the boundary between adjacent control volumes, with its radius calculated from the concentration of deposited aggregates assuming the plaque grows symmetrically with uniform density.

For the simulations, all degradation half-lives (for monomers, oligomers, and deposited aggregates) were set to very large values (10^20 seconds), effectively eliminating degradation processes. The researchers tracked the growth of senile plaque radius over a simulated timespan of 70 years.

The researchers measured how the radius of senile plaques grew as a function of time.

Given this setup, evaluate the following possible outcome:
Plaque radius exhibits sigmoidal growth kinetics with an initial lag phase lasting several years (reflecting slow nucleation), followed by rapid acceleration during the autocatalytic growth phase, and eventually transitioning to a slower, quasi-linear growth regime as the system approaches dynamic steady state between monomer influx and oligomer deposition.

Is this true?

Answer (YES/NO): NO